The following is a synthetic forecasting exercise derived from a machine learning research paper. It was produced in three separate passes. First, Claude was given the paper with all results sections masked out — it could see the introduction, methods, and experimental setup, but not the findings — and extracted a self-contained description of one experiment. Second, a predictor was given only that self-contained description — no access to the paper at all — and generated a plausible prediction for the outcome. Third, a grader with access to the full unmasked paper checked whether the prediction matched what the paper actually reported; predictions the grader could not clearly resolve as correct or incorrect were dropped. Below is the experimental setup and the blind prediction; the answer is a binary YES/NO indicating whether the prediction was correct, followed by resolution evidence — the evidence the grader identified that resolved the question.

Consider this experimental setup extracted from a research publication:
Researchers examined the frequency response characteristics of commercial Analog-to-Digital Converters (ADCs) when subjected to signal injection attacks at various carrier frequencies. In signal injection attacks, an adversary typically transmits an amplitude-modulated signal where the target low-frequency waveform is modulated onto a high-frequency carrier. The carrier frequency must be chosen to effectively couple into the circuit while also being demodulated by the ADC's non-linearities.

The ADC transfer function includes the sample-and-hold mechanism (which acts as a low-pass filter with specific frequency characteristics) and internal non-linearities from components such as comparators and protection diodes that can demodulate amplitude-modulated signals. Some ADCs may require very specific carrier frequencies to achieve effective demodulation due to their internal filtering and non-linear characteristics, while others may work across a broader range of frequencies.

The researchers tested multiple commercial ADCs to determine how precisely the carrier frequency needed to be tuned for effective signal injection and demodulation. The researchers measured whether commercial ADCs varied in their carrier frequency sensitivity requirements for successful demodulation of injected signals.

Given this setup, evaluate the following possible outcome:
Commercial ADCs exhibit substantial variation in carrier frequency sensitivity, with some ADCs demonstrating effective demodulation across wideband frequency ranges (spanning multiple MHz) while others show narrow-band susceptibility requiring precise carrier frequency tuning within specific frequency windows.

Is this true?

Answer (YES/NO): YES